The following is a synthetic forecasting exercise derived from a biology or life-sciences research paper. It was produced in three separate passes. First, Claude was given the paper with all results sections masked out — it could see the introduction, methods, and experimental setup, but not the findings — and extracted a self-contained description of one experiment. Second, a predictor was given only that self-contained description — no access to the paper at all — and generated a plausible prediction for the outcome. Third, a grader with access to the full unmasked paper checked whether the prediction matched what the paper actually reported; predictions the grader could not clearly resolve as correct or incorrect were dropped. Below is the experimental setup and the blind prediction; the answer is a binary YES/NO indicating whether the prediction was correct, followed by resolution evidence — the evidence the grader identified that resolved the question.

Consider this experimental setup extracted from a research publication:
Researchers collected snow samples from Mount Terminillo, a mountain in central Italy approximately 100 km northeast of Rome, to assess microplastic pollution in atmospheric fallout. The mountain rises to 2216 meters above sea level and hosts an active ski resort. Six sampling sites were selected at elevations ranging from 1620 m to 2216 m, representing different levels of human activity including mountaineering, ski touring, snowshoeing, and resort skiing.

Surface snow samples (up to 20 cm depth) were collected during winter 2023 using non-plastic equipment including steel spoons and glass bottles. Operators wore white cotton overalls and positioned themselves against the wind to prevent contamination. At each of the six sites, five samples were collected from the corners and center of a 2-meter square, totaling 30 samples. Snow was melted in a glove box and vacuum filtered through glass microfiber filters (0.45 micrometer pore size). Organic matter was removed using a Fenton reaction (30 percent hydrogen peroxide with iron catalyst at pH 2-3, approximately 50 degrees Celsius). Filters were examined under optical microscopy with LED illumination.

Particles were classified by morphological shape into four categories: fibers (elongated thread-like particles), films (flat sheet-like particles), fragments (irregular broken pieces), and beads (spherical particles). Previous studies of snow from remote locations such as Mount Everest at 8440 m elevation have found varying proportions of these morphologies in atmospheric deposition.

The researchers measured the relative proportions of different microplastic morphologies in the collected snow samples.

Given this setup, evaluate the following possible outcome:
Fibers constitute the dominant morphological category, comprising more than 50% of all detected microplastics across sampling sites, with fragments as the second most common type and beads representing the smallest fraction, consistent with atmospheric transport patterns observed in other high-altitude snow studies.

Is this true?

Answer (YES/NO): NO